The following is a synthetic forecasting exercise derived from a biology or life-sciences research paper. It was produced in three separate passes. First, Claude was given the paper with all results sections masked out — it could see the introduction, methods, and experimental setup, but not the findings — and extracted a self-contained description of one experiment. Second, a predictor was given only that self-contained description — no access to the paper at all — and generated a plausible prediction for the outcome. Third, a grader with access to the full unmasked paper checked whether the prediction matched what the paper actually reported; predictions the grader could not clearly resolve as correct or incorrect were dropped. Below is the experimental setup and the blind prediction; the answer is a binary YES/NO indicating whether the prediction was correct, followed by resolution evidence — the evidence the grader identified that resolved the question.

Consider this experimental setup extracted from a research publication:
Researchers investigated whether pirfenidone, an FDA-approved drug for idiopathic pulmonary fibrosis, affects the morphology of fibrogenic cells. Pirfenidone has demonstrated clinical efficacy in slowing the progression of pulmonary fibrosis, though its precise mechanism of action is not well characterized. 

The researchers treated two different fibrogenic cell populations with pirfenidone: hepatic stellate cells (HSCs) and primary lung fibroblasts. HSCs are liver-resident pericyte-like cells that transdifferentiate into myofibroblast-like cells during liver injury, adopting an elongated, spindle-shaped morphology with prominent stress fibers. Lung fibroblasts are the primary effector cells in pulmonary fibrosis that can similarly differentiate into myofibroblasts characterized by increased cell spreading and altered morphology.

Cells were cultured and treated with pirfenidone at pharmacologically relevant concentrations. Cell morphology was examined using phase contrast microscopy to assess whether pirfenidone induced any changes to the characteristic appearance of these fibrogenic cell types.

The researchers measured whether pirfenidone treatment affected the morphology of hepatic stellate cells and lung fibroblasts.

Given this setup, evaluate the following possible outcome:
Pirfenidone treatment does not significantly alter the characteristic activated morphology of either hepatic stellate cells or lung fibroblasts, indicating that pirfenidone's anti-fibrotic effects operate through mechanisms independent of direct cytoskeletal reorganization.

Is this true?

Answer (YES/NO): YES